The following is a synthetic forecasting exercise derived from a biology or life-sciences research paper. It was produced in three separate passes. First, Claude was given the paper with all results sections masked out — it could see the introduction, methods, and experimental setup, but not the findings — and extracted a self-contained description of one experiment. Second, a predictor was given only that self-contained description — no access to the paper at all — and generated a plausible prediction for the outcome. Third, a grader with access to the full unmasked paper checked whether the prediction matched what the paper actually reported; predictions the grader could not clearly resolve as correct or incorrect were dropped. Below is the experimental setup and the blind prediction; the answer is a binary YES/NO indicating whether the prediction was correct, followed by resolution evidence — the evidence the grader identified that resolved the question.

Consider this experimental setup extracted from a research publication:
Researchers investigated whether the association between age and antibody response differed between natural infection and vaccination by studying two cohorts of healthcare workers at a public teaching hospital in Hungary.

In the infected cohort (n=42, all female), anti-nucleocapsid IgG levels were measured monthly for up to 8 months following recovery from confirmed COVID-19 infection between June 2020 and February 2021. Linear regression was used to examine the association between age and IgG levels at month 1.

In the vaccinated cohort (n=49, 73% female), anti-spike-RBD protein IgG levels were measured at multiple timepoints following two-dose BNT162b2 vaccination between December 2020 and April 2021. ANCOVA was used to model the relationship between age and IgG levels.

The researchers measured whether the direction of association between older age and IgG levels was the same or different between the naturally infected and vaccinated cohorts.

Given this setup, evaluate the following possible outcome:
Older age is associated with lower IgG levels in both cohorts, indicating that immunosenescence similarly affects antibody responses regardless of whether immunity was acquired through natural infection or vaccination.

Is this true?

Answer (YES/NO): NO